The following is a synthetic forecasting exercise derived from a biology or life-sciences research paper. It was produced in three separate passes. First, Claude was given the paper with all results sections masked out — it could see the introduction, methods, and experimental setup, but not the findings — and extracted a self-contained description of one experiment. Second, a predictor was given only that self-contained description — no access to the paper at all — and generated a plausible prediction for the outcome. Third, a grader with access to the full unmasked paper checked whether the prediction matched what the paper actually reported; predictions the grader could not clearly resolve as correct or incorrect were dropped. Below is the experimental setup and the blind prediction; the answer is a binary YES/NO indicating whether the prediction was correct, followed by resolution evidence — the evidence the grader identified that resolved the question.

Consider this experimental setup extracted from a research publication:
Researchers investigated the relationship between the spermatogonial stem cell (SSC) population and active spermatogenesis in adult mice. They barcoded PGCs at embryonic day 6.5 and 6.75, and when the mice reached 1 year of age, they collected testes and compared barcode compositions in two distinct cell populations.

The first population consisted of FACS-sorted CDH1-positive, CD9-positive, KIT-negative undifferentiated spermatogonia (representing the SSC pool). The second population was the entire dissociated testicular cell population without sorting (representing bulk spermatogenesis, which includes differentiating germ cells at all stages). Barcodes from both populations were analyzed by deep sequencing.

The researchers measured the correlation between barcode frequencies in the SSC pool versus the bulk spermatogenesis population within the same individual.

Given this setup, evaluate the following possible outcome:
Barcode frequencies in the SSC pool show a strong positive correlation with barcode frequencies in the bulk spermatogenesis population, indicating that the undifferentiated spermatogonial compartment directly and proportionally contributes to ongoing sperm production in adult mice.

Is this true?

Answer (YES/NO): YES